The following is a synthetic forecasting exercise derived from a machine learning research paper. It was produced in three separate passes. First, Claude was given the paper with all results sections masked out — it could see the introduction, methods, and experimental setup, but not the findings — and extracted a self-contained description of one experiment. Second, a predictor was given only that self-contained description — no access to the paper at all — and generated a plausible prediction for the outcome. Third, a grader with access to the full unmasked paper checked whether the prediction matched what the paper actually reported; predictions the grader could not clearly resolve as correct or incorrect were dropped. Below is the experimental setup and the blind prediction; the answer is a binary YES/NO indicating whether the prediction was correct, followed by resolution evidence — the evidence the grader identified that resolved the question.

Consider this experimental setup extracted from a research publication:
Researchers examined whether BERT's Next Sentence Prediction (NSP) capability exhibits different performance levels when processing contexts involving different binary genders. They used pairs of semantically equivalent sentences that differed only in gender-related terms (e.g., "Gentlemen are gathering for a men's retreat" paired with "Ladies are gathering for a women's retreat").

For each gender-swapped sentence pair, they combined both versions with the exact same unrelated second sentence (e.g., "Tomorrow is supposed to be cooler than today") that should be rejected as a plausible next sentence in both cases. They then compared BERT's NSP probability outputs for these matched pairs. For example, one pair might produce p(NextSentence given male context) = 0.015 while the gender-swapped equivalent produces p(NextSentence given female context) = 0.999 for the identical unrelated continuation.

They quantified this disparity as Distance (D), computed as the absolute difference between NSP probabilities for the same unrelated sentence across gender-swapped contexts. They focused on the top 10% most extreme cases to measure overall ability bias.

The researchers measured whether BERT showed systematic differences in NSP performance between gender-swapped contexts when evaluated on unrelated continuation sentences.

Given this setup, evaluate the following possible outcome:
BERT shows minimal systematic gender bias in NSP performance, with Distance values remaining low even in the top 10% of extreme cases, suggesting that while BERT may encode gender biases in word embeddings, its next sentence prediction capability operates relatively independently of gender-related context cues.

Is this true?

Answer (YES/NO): NO